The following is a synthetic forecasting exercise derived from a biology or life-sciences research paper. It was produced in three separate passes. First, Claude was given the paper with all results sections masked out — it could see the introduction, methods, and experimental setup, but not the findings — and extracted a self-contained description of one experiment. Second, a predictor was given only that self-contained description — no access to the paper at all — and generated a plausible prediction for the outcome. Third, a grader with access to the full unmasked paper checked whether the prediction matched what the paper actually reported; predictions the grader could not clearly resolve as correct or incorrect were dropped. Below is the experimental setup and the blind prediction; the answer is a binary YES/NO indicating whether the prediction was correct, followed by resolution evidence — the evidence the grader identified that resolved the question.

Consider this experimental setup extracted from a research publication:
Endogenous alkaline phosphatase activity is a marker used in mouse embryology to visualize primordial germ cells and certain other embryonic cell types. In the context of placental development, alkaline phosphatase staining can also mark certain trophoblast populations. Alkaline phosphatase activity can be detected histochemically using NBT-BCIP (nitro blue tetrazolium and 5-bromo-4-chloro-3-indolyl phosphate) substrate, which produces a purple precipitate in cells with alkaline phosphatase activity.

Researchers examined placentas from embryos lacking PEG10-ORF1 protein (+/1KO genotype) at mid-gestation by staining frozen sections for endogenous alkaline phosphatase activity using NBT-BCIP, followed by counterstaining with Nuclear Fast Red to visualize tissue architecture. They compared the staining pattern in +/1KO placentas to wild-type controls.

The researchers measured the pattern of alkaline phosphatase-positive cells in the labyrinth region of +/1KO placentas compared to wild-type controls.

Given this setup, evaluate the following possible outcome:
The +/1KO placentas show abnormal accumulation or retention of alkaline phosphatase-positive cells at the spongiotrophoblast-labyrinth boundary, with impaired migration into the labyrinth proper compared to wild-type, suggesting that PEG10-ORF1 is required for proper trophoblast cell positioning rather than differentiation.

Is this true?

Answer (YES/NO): NO